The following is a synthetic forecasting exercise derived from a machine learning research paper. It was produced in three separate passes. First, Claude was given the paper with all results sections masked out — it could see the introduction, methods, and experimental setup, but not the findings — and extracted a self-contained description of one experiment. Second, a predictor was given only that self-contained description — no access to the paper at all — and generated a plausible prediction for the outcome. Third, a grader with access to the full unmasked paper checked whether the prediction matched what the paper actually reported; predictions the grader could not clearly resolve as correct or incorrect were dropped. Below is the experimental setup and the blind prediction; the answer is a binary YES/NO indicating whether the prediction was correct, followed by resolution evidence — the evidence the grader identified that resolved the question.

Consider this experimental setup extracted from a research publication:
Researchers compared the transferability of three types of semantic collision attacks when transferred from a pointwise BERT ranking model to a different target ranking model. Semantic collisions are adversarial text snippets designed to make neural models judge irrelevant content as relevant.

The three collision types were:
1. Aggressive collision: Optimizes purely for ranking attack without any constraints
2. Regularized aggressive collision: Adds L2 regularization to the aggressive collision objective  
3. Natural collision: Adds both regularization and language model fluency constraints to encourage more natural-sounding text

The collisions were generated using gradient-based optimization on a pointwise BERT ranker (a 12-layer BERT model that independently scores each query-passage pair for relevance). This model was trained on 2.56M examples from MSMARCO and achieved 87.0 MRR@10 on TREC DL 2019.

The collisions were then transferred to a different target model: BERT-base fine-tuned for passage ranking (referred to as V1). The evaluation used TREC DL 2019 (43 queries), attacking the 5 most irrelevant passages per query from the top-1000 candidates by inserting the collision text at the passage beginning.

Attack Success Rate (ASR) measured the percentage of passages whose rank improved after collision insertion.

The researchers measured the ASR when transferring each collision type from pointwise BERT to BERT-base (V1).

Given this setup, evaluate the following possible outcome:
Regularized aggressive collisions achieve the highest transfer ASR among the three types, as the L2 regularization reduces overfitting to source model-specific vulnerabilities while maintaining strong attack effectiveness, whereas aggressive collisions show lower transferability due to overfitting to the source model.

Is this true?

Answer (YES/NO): NO